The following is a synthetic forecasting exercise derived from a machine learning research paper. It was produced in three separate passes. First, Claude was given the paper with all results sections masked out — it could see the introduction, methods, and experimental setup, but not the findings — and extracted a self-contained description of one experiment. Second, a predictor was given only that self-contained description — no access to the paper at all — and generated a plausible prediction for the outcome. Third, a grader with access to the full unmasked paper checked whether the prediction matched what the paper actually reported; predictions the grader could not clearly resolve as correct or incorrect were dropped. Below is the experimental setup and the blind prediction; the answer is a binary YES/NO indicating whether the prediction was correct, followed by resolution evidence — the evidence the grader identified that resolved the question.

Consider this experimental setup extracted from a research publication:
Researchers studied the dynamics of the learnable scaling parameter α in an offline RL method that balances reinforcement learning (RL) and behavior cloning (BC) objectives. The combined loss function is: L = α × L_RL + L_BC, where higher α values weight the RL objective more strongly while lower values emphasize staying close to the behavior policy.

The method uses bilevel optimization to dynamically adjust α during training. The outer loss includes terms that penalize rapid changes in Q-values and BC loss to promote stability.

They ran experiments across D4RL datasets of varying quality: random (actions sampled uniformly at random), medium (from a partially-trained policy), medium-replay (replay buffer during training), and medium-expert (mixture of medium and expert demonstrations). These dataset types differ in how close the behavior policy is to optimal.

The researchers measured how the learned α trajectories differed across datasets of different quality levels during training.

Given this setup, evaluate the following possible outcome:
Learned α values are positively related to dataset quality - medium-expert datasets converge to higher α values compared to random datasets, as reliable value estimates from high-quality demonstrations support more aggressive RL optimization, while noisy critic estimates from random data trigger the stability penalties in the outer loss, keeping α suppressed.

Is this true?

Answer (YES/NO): NO